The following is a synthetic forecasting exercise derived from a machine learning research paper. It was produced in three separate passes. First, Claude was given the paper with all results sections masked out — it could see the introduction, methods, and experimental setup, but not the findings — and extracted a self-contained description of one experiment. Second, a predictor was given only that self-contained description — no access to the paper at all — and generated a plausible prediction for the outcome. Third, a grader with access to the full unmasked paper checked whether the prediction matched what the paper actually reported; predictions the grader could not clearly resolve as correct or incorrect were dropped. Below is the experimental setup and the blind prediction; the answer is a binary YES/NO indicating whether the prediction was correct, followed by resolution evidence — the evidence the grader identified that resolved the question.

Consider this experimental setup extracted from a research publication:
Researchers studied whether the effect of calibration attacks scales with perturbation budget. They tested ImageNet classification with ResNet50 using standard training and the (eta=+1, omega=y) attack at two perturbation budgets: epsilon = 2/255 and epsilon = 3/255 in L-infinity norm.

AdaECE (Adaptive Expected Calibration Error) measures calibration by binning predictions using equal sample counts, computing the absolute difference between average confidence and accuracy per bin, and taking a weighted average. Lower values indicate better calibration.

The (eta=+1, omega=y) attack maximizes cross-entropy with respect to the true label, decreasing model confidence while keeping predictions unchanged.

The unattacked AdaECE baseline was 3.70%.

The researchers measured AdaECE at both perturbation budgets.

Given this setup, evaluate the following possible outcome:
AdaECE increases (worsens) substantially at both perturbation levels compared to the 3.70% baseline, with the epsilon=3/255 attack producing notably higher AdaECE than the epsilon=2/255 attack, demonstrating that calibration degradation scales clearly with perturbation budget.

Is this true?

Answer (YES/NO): NO